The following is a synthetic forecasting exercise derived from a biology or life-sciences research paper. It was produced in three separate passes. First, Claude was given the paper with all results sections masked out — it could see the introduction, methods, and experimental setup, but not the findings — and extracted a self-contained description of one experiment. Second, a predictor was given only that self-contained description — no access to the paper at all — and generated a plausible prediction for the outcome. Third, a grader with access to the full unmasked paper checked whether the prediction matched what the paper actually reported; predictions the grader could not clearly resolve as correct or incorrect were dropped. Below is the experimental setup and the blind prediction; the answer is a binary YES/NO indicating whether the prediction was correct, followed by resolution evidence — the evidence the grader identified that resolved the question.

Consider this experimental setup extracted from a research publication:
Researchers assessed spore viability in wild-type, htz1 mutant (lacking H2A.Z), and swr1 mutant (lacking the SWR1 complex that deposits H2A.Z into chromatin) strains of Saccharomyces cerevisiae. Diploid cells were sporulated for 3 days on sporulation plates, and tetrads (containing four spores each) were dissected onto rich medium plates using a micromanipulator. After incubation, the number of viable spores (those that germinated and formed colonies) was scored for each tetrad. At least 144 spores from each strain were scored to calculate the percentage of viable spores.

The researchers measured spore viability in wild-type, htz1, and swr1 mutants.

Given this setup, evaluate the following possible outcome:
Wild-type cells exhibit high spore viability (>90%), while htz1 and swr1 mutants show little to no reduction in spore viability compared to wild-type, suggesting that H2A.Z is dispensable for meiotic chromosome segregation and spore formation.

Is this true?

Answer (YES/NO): NO